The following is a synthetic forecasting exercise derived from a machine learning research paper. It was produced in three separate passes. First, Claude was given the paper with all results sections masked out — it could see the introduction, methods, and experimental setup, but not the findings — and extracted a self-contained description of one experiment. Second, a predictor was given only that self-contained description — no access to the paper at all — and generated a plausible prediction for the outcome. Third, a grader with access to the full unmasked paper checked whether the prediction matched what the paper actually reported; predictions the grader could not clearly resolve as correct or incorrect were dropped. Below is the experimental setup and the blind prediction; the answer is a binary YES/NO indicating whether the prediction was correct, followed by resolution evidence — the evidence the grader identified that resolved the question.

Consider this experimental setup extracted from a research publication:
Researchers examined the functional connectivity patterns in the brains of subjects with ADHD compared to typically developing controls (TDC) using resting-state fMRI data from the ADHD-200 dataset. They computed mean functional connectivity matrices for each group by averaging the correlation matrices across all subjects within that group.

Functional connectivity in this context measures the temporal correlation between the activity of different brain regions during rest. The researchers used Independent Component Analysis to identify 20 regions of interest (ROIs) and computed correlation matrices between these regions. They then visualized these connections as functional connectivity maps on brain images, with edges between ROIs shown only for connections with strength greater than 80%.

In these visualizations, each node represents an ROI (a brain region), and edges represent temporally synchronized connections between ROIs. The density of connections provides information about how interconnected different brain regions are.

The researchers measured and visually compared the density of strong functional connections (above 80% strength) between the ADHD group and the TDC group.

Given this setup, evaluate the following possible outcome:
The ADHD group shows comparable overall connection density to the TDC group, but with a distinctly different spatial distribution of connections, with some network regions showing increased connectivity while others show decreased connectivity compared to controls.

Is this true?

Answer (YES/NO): NO